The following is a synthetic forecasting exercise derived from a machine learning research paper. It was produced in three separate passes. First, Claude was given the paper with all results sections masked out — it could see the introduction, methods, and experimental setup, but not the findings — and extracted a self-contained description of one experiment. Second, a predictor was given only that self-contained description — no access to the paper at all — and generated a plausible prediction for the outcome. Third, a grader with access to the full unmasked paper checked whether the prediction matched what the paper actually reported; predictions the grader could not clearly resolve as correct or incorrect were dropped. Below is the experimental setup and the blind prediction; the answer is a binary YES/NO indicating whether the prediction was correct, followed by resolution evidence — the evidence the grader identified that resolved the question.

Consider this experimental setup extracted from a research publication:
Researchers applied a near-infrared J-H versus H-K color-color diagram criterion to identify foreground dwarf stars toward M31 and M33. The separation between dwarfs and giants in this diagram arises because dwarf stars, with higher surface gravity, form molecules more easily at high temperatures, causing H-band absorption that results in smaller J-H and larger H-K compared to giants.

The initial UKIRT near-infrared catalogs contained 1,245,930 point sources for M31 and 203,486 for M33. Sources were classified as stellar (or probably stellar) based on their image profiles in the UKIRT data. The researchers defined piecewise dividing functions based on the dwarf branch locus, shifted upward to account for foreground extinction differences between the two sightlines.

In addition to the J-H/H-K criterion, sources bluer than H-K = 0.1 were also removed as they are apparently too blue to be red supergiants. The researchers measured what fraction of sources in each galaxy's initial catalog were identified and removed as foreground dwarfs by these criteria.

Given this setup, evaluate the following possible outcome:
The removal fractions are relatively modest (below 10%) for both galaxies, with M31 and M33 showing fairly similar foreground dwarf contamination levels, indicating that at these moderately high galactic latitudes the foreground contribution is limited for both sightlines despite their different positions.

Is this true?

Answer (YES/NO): NO